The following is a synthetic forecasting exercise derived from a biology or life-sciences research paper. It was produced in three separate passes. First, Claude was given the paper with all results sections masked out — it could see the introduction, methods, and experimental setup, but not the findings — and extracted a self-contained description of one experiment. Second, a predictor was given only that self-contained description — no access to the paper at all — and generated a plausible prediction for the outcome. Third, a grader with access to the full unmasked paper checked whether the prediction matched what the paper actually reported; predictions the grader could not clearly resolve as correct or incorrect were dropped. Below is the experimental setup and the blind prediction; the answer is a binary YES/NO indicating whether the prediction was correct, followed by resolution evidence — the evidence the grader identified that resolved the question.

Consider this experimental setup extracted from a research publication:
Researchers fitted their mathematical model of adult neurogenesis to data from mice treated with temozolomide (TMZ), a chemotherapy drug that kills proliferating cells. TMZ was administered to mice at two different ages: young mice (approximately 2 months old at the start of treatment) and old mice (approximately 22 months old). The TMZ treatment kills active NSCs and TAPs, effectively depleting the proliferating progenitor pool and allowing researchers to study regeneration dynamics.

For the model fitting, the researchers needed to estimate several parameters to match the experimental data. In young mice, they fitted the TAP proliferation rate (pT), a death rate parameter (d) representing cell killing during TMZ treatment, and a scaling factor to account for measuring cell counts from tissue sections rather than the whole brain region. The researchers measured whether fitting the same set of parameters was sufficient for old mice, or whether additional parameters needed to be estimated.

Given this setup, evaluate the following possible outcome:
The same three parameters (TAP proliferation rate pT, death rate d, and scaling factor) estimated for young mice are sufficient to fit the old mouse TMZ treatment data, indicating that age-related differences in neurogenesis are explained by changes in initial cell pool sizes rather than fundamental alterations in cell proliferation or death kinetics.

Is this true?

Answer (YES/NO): NO